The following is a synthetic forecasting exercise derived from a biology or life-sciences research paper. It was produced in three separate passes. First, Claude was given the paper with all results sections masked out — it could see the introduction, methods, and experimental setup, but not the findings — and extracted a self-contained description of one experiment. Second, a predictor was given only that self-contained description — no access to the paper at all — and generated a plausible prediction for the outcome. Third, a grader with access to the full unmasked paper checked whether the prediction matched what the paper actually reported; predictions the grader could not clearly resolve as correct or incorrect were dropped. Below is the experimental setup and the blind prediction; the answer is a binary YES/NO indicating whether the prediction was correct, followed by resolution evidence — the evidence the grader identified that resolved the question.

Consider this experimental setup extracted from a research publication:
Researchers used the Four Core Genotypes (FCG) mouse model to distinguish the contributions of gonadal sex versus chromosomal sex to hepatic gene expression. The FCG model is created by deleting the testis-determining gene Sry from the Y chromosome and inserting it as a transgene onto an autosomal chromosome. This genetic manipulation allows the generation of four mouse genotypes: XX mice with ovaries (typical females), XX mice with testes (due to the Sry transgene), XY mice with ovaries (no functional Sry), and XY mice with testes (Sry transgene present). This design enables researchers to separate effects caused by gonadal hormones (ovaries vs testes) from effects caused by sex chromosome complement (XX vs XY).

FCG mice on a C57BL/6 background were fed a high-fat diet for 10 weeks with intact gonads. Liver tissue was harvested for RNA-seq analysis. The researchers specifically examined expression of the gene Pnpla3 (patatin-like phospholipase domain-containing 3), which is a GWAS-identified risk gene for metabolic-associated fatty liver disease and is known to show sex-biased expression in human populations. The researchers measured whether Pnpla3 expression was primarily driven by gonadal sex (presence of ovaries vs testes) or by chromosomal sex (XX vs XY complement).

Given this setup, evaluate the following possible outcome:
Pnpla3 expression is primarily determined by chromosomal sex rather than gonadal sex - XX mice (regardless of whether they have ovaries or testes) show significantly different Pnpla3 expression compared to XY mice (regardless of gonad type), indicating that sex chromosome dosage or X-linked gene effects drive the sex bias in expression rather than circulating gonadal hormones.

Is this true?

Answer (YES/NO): NO